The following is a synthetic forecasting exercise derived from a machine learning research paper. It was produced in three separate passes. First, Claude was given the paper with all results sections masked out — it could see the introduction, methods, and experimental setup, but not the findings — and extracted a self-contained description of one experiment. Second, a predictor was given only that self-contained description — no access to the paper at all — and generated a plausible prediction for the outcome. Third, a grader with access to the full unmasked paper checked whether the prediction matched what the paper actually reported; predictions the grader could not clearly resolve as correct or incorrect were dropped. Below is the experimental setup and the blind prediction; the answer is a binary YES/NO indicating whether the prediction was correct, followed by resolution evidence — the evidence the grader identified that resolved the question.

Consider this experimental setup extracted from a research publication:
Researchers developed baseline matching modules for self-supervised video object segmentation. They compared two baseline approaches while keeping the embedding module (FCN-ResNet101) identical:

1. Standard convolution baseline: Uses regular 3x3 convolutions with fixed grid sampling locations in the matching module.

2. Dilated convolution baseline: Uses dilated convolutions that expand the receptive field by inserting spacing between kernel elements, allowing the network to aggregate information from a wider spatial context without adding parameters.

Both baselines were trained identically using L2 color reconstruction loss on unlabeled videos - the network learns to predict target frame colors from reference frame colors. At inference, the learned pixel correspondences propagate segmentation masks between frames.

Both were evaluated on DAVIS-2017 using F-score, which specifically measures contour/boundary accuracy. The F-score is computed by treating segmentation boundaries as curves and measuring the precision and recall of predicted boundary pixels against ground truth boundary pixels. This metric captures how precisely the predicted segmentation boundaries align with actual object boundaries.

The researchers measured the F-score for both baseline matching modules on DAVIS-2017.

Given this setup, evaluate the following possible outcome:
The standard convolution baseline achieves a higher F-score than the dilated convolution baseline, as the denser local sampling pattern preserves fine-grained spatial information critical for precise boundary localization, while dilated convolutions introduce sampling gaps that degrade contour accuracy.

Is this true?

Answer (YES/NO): YES